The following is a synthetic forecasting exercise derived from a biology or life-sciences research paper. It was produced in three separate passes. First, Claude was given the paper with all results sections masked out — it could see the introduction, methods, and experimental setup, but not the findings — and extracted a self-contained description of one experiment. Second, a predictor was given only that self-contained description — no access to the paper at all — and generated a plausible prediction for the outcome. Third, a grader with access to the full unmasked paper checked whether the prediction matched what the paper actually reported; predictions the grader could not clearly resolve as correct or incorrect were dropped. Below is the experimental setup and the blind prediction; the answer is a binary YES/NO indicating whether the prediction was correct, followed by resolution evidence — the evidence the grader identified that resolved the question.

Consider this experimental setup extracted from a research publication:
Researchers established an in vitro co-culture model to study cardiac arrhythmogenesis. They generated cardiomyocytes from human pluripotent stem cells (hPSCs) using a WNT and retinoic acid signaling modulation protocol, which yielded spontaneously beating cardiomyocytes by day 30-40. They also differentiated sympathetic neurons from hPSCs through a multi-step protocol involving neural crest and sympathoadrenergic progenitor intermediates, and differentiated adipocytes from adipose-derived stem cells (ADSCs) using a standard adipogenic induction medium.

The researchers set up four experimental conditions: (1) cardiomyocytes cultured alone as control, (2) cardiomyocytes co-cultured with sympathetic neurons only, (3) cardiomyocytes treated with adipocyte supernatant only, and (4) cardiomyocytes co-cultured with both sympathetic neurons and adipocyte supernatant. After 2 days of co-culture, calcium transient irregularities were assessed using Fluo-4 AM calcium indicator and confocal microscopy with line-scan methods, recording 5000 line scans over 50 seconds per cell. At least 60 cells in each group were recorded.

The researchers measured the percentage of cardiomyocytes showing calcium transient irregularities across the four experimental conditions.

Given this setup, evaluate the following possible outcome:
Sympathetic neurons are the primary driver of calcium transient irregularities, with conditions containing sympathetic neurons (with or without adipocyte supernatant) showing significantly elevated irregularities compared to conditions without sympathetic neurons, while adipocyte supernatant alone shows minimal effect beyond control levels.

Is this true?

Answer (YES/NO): NO